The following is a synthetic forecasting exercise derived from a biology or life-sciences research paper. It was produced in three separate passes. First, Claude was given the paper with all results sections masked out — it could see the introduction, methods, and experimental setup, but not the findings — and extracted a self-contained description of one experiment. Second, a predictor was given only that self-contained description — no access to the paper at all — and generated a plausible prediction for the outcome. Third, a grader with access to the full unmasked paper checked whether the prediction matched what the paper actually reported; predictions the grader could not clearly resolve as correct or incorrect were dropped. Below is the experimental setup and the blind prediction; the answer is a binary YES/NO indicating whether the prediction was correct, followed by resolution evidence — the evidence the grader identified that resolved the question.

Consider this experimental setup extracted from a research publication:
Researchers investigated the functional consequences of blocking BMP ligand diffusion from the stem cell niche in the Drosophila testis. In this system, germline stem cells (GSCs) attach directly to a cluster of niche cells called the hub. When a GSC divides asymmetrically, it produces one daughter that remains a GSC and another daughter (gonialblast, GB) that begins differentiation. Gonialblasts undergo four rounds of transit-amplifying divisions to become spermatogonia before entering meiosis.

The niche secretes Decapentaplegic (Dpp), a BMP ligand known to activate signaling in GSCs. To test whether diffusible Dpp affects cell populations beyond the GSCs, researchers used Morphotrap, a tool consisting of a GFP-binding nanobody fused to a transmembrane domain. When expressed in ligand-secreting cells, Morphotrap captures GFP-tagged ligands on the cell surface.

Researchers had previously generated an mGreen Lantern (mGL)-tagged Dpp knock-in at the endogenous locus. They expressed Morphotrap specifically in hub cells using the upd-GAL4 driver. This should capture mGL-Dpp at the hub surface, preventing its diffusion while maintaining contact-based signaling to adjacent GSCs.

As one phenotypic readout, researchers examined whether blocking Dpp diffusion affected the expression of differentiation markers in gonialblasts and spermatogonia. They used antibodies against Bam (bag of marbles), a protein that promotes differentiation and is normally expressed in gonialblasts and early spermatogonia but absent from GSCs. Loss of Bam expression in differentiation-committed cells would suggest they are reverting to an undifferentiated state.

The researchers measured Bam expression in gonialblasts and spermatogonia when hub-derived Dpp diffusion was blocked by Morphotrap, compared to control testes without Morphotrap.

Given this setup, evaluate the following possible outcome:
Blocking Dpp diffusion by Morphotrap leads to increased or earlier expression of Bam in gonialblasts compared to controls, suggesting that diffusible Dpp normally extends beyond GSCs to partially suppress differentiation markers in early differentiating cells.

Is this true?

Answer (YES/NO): NO